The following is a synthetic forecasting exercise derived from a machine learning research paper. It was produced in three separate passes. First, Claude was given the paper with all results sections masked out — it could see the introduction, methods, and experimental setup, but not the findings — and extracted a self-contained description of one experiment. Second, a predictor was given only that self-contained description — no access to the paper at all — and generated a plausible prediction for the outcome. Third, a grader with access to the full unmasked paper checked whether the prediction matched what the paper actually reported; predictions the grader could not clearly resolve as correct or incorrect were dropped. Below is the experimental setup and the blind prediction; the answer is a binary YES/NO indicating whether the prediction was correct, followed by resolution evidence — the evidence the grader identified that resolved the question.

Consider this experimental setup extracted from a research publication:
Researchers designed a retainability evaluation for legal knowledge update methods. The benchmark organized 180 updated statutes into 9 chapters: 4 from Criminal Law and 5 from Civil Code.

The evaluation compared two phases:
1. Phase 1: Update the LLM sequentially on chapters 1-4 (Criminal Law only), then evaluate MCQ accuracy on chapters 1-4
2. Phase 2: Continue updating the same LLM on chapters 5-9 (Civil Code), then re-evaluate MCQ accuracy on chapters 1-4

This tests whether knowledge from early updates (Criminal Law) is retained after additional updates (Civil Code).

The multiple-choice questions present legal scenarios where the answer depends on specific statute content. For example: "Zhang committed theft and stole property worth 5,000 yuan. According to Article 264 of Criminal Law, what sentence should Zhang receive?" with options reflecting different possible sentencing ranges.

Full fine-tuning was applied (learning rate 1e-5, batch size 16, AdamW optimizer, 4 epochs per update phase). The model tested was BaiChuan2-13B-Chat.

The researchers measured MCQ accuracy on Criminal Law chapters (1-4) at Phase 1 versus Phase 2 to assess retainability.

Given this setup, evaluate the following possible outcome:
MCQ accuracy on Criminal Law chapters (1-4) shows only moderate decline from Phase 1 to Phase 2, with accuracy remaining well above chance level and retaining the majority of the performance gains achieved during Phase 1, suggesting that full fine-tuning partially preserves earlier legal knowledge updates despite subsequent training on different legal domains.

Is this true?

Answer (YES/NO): NO